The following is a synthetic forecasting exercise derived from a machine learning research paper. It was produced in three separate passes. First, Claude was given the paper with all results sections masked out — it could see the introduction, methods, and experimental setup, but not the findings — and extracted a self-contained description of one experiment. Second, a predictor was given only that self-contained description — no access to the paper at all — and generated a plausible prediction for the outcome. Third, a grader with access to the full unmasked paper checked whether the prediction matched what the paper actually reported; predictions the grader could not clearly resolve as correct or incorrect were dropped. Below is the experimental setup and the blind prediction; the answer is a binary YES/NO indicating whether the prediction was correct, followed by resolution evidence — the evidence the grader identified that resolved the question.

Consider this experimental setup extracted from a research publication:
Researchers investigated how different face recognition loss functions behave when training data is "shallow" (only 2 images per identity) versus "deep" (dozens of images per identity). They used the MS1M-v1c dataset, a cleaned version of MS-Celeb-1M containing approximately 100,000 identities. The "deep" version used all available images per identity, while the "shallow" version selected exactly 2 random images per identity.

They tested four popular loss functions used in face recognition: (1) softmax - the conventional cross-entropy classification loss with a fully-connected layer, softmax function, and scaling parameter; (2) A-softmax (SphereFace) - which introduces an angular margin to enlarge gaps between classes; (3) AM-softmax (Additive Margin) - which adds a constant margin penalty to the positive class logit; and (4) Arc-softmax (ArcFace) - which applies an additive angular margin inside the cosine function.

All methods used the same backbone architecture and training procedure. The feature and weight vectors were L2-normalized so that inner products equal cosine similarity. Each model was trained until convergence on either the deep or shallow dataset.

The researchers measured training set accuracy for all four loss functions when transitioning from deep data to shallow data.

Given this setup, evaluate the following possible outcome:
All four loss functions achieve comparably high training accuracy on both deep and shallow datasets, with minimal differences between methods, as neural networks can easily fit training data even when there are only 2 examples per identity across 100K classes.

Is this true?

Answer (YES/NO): NO